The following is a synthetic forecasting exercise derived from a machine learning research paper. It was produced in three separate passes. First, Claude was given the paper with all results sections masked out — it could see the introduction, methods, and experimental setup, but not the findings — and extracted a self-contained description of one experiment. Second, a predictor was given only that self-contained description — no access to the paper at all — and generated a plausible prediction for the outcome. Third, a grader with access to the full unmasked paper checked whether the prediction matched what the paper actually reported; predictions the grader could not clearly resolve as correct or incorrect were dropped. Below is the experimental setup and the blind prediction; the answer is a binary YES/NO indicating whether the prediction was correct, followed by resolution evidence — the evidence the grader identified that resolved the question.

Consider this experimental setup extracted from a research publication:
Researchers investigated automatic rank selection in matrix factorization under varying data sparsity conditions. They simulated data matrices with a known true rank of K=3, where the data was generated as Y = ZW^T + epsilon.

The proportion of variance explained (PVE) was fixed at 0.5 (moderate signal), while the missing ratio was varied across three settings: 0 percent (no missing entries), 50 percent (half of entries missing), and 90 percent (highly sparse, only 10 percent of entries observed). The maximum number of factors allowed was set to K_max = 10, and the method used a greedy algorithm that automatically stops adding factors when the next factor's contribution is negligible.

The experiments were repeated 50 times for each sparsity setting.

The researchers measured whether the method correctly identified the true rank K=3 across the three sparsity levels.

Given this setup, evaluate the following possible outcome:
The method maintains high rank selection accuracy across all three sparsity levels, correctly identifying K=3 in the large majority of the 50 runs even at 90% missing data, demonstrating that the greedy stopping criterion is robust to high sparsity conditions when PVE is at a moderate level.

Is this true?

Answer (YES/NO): NO